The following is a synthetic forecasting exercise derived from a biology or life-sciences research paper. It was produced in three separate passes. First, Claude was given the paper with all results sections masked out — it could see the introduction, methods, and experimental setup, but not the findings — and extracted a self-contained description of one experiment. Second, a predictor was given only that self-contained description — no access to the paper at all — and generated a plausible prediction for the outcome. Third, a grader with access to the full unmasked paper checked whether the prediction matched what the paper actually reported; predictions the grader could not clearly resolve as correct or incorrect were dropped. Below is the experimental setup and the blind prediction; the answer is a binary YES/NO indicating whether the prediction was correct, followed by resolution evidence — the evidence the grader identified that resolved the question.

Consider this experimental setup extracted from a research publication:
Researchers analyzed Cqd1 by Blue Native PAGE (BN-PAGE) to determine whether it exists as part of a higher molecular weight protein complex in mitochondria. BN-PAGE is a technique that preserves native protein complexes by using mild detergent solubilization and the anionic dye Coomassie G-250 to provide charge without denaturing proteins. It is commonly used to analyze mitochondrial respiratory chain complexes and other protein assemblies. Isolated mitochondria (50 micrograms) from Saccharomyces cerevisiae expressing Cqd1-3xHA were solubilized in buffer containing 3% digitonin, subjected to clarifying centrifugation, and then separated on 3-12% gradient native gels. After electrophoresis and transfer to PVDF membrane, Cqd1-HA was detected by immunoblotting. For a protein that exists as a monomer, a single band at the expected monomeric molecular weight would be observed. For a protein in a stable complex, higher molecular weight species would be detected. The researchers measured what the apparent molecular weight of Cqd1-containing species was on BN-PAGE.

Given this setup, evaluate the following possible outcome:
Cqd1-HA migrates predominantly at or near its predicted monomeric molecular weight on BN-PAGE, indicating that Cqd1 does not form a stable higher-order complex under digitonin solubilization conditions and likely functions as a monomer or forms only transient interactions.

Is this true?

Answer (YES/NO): NO